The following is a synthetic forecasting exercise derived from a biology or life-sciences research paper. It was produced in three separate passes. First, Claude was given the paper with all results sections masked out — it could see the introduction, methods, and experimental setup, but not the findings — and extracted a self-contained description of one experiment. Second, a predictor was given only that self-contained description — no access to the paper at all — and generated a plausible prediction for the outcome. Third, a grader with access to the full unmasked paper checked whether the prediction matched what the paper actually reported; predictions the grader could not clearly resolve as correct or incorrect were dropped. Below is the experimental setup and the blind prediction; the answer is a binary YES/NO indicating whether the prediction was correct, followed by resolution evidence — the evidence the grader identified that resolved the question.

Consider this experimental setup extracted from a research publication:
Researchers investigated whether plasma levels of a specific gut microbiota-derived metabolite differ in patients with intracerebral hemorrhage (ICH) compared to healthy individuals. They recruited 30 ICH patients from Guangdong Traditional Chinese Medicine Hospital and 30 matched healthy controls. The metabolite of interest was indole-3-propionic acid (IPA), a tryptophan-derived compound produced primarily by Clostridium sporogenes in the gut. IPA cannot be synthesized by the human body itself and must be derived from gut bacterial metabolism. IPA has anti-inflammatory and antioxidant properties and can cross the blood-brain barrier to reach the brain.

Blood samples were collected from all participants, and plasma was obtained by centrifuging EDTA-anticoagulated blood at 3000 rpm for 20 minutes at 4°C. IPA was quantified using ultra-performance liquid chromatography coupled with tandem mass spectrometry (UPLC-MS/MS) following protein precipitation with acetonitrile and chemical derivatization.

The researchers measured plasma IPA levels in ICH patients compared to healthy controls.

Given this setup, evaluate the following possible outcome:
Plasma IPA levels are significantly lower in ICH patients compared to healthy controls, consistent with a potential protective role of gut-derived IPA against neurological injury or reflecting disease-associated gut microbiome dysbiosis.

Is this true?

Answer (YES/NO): YES